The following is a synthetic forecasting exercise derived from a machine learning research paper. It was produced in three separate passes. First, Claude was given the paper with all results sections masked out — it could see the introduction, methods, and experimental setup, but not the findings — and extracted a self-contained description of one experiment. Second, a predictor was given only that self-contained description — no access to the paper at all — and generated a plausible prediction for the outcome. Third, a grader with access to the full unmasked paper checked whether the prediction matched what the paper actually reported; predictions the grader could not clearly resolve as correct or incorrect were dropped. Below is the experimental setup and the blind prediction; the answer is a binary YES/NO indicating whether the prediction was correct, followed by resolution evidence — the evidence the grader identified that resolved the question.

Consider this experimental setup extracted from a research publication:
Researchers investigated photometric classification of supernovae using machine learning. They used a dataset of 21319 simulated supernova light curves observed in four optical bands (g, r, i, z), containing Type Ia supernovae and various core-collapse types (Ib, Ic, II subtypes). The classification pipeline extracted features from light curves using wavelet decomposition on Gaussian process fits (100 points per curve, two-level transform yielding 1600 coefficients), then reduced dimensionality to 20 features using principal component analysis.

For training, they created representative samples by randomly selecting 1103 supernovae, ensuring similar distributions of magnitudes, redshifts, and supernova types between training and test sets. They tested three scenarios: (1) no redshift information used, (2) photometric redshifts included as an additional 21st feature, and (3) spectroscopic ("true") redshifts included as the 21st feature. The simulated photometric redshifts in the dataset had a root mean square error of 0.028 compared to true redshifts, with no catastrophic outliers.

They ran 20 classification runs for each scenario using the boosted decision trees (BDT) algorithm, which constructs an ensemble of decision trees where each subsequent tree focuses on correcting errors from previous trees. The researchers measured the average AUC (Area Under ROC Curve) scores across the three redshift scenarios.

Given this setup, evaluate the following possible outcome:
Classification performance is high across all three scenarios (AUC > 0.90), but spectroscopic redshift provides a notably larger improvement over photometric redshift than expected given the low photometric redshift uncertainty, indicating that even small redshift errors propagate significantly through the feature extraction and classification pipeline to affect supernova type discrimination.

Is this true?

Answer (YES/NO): NO